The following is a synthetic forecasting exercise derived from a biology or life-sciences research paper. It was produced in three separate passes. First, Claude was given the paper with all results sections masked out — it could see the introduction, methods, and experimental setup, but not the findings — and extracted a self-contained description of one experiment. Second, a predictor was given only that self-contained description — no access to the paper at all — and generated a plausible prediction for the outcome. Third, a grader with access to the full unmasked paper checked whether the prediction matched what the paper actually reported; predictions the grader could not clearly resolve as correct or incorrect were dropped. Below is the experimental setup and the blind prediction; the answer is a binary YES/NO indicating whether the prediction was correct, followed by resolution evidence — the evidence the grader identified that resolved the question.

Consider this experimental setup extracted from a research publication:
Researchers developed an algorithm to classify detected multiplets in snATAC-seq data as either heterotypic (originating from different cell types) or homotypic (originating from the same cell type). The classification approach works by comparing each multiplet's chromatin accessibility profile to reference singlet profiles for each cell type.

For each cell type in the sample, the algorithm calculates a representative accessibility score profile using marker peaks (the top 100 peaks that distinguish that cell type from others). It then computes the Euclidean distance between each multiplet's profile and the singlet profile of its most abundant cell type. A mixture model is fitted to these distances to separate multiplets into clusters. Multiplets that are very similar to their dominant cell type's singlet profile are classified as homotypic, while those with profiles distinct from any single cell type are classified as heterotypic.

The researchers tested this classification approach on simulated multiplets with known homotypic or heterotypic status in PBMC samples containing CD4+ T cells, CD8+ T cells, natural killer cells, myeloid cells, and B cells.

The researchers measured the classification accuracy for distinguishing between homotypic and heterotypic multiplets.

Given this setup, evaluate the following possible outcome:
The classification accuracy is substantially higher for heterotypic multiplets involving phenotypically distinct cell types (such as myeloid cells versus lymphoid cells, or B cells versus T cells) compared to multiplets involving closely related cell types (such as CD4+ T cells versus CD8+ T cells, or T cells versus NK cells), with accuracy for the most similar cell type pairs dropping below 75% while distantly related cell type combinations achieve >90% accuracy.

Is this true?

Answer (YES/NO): NO